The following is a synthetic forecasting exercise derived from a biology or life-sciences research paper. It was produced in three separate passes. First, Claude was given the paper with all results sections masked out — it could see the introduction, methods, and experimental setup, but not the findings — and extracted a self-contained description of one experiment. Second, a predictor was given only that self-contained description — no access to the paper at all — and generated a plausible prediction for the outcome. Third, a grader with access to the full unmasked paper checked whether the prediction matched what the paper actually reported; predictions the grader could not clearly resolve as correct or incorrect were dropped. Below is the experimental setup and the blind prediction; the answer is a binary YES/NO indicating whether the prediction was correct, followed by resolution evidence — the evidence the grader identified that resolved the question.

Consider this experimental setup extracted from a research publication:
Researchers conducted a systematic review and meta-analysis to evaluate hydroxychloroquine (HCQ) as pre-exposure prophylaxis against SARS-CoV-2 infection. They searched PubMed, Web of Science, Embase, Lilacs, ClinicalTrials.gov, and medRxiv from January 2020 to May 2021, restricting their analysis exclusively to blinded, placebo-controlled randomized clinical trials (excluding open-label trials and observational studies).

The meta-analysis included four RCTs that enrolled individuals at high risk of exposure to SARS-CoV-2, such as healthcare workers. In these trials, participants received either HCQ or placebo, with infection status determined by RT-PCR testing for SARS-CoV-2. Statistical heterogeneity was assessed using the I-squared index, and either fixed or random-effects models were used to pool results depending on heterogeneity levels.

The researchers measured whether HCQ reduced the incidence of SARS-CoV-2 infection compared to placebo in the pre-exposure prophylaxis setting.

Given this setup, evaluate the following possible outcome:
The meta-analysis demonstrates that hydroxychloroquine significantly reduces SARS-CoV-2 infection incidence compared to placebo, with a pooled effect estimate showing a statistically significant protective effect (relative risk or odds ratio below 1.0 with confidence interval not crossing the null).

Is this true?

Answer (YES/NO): NO